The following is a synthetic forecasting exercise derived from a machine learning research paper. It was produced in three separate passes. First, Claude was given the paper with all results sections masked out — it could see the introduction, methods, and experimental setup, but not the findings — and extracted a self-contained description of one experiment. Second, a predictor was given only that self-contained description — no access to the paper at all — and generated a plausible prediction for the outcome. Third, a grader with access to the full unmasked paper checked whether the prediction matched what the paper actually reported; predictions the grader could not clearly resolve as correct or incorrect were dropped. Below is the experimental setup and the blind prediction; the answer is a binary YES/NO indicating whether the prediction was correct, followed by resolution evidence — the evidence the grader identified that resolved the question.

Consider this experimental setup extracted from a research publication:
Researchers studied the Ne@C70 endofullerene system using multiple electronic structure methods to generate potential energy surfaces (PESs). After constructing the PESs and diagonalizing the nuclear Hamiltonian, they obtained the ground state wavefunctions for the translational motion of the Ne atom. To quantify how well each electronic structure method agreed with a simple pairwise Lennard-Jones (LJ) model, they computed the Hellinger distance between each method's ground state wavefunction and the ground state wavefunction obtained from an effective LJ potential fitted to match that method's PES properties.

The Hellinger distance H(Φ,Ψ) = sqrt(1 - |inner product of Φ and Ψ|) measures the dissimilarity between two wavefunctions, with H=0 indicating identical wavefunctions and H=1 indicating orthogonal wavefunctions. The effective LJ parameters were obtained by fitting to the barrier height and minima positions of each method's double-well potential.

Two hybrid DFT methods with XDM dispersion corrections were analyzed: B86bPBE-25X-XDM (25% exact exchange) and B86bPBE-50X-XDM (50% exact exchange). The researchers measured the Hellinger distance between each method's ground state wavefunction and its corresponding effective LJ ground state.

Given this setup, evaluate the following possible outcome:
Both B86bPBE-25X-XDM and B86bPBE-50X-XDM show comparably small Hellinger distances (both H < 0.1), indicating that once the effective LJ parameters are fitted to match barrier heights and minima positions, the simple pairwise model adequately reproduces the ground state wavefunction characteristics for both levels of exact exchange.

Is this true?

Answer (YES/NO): YES